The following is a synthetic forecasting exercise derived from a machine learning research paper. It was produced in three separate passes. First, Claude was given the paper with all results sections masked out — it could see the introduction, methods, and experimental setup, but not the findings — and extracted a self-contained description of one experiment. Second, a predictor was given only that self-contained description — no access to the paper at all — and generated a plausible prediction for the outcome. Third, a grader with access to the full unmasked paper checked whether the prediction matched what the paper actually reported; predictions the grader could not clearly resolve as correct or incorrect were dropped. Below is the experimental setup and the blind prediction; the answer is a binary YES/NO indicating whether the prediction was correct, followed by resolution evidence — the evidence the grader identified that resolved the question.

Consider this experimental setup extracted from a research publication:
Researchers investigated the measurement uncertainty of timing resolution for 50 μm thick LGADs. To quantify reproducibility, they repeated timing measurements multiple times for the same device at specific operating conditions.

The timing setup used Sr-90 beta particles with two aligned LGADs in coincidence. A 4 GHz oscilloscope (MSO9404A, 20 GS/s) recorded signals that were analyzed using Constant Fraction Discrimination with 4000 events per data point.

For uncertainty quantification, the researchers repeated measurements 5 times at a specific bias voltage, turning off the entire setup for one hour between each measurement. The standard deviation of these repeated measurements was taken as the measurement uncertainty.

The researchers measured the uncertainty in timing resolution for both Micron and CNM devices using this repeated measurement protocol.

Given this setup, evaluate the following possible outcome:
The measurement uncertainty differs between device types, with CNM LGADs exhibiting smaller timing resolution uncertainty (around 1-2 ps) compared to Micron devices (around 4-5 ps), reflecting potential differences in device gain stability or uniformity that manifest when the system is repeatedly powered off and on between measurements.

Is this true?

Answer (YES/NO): NO